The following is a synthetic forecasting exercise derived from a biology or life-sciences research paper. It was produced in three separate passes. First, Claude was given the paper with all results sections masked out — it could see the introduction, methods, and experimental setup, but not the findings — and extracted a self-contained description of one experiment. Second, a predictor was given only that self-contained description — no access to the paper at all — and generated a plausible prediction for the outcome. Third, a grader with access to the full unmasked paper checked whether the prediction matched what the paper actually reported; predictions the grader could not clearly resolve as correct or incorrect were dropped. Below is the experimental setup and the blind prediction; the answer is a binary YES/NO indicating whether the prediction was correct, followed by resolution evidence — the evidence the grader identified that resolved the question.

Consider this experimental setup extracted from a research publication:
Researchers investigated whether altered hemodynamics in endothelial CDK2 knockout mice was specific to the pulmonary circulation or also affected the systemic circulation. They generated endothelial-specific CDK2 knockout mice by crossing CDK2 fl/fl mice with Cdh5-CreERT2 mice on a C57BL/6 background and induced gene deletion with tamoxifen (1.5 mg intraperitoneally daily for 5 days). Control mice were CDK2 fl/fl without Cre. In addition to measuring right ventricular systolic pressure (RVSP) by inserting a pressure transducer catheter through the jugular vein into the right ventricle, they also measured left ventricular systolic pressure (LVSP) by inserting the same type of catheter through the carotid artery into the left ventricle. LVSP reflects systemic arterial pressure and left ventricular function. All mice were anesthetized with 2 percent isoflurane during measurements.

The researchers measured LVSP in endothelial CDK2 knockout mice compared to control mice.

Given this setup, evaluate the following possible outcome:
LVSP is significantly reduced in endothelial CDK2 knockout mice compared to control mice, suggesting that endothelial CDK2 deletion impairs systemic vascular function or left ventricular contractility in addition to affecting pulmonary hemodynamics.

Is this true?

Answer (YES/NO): NO